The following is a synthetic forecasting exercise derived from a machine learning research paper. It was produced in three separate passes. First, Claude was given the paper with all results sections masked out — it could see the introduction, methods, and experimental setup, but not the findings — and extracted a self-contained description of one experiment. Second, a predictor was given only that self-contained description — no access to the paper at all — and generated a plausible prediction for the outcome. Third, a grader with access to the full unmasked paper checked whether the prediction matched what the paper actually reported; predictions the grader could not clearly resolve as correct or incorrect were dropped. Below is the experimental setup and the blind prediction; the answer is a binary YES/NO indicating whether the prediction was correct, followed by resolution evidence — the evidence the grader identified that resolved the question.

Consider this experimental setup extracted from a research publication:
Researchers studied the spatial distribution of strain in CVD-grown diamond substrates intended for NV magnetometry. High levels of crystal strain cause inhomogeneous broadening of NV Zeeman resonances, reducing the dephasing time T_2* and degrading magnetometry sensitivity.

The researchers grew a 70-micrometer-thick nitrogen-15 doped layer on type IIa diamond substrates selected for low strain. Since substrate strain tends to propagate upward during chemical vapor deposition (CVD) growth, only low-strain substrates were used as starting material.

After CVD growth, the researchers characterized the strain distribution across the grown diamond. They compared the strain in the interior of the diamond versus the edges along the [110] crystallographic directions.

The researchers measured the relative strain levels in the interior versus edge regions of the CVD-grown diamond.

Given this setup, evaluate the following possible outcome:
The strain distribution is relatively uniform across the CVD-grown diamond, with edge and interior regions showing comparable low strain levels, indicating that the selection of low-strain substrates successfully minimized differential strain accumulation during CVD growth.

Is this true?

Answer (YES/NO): NO